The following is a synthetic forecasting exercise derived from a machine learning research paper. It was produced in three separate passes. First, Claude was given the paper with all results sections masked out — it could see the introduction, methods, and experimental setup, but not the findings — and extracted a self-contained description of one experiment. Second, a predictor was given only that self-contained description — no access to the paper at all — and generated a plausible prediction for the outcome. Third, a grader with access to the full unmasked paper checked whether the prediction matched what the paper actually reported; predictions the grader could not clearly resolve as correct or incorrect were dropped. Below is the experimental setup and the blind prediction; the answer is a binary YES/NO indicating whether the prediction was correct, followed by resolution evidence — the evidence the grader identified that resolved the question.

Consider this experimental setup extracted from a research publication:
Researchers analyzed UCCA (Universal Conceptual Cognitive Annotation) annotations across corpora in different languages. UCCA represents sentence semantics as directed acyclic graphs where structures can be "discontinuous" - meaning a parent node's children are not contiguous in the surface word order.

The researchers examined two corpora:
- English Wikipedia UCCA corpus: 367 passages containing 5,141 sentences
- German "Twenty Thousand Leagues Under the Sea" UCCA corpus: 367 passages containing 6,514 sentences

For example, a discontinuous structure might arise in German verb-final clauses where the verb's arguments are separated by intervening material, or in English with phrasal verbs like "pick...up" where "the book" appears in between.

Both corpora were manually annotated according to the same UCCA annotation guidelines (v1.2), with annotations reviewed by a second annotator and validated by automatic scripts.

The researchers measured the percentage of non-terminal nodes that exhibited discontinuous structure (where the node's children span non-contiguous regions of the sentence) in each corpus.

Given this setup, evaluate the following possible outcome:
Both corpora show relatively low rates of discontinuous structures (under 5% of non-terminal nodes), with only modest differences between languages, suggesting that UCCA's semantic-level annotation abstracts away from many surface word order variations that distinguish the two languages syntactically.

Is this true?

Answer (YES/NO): NO